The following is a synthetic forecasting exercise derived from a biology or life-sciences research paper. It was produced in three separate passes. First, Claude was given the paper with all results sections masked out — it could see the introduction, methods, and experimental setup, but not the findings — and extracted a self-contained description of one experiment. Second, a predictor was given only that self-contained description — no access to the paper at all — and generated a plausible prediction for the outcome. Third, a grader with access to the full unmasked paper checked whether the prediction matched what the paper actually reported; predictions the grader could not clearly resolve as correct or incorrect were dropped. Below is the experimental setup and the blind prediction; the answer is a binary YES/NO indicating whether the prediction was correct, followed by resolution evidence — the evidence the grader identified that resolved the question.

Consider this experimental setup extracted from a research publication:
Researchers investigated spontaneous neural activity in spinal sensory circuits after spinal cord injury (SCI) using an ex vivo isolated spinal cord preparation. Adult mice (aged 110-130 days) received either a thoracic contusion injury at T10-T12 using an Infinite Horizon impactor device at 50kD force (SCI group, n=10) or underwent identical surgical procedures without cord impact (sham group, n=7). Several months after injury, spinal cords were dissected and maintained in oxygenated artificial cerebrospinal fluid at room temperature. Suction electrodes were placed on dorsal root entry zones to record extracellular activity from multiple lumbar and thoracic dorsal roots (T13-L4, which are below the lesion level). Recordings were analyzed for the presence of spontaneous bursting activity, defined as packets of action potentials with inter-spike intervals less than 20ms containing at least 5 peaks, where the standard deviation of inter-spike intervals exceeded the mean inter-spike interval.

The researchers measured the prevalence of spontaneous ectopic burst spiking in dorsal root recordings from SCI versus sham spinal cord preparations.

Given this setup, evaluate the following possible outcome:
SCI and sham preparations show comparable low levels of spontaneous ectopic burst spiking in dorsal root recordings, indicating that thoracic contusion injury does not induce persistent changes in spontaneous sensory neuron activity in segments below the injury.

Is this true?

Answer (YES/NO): NO